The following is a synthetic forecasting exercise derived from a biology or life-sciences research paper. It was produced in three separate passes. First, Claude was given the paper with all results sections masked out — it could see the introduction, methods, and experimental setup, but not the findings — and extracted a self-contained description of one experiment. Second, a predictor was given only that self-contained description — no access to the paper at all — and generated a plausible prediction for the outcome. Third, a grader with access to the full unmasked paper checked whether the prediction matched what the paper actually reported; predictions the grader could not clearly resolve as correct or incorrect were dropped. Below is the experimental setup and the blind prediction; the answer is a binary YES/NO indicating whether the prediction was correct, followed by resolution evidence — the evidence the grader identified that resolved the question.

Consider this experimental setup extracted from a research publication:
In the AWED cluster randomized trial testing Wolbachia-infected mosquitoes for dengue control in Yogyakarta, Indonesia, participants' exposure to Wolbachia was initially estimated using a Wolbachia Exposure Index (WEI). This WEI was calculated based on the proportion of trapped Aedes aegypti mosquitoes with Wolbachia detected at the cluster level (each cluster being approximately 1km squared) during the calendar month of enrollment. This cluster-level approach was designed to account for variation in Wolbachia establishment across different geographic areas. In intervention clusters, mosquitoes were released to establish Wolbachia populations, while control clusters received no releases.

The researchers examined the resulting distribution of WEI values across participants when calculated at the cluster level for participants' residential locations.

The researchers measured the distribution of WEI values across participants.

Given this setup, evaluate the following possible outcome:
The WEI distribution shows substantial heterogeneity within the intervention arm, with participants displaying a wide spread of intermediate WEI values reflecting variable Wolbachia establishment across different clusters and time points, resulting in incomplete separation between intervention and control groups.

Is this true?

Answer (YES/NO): NO